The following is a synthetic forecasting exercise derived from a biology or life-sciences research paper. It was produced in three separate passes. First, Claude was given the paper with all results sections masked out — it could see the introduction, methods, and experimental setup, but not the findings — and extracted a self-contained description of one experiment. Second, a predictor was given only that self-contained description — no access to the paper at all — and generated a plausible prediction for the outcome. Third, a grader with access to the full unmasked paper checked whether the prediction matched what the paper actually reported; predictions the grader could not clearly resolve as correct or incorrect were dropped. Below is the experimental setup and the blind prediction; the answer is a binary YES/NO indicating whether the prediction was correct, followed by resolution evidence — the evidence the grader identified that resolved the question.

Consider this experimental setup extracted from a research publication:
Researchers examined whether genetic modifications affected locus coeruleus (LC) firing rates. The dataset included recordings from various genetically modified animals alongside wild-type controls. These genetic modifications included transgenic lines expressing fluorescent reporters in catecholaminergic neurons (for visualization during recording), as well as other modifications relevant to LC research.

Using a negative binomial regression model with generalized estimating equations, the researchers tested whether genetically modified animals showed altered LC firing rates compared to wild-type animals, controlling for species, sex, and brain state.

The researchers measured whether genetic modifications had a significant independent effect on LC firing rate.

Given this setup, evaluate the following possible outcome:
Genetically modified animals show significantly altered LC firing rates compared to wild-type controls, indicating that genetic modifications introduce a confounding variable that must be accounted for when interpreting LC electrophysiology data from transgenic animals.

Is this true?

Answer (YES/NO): NO